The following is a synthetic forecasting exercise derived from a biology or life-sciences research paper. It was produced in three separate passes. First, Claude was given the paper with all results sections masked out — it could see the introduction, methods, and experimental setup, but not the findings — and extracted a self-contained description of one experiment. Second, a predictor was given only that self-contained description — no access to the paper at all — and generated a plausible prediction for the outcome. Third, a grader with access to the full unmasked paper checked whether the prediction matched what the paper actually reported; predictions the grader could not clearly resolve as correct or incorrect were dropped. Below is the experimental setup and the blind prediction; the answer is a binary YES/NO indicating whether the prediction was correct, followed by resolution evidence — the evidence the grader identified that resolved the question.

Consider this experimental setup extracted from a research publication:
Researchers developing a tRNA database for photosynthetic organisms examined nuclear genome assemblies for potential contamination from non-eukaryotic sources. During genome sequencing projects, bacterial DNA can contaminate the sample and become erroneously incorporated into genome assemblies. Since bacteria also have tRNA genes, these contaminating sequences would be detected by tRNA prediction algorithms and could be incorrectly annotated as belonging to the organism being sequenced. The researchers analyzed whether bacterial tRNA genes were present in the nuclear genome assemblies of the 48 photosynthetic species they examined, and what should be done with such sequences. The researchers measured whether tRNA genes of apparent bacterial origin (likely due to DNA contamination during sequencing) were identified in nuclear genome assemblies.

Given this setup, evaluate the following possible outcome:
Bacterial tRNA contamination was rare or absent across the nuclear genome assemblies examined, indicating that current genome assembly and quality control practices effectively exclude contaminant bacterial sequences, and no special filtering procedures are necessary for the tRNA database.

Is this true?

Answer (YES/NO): NO